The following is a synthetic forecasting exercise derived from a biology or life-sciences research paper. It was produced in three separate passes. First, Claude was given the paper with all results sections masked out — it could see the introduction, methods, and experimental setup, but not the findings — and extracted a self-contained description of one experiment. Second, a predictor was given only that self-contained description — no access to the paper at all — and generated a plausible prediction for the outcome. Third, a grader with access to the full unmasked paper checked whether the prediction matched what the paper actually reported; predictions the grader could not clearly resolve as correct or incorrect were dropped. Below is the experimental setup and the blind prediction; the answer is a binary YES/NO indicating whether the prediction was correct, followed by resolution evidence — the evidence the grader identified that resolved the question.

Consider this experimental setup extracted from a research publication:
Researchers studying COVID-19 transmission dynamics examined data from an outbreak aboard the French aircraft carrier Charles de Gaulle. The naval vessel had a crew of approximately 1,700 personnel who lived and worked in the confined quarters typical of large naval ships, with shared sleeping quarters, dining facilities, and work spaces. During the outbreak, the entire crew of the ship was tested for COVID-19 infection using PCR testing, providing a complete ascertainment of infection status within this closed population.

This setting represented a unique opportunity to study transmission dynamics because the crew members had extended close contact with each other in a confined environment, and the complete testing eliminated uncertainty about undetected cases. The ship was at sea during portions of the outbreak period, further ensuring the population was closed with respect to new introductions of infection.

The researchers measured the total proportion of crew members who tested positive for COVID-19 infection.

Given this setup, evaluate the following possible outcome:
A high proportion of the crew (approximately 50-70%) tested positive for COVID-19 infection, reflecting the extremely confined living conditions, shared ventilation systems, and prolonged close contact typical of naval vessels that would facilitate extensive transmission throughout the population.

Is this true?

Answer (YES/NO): YES